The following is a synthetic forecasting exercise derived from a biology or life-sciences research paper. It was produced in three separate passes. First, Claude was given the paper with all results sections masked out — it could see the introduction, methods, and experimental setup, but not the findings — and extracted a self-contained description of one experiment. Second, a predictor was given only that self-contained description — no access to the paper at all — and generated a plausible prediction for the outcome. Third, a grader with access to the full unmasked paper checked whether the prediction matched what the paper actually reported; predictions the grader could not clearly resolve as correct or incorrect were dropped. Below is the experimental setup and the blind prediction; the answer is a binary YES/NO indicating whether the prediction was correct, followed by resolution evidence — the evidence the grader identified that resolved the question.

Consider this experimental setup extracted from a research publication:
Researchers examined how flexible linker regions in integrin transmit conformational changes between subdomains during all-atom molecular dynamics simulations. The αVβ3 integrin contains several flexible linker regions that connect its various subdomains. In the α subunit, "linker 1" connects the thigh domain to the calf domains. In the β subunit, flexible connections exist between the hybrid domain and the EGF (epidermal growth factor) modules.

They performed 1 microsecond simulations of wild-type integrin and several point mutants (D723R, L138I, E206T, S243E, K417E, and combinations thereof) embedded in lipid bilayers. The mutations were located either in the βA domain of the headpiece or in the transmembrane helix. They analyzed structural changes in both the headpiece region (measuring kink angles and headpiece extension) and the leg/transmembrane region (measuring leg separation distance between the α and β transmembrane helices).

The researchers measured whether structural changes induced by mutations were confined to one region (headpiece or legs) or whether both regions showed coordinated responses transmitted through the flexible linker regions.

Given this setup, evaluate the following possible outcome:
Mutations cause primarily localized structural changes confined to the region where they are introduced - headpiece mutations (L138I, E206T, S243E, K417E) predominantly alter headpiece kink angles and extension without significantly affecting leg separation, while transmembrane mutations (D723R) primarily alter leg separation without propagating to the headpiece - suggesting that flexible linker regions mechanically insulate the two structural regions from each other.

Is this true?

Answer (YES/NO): NO